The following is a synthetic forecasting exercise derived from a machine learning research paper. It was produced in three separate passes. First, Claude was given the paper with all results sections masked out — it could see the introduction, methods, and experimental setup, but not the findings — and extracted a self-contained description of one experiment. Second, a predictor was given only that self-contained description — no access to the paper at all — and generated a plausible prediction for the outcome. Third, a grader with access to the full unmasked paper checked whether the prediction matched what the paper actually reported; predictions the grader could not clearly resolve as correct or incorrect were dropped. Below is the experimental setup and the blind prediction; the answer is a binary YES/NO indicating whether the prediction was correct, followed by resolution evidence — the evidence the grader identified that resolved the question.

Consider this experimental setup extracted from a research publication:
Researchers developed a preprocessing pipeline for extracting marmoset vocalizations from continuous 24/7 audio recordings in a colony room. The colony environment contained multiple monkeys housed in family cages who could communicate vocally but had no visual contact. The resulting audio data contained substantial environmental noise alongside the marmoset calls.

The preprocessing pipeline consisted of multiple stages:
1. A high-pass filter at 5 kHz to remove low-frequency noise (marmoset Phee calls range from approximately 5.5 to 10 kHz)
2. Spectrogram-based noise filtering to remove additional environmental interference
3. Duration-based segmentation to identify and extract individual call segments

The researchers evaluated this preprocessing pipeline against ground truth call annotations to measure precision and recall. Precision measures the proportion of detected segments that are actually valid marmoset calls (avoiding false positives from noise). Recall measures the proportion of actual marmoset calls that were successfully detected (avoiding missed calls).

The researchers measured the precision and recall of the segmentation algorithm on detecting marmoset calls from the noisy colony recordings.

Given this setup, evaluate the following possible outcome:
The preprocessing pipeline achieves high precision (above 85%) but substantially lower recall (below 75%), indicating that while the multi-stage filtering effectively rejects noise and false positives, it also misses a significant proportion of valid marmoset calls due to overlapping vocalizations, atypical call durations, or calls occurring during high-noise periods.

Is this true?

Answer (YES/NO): NO